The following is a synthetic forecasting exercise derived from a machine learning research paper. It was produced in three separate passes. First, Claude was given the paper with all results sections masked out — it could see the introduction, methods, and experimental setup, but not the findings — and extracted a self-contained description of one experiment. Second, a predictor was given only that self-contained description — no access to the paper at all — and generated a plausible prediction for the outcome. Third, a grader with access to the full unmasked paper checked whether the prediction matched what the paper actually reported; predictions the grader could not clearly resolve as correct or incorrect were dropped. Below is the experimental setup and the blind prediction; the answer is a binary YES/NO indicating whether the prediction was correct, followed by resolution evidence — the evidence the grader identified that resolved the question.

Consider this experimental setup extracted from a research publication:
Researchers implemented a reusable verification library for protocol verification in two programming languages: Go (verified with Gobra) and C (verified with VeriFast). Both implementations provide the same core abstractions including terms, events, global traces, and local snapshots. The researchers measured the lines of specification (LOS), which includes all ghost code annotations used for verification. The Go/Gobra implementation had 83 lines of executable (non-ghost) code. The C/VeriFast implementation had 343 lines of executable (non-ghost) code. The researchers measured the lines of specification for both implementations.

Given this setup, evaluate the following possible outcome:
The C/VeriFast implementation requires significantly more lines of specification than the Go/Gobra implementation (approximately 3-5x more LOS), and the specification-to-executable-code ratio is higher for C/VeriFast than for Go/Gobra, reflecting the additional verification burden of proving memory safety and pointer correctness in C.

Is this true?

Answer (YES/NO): NO